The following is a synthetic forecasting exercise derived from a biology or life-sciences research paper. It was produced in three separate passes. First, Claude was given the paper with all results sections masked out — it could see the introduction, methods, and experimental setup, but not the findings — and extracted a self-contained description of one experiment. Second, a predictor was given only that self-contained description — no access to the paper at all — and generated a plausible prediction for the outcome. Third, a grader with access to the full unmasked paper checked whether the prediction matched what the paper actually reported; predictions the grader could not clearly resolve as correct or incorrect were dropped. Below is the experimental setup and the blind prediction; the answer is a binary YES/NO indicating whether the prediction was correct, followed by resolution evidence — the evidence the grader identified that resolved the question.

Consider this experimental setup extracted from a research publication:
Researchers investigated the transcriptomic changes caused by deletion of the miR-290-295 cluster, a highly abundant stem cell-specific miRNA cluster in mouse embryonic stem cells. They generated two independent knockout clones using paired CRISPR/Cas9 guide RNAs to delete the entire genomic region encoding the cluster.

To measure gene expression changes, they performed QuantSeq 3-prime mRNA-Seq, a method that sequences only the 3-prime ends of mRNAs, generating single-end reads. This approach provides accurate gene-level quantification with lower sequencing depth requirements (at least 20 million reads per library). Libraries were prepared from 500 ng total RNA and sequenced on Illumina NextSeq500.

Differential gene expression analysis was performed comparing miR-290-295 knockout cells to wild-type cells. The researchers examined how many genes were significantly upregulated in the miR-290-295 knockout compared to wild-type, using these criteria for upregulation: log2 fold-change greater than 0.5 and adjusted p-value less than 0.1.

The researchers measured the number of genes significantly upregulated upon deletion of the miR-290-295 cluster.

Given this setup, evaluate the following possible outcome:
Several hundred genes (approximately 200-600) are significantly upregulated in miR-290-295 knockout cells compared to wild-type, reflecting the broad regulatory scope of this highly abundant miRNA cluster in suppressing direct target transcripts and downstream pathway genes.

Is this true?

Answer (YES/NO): NO